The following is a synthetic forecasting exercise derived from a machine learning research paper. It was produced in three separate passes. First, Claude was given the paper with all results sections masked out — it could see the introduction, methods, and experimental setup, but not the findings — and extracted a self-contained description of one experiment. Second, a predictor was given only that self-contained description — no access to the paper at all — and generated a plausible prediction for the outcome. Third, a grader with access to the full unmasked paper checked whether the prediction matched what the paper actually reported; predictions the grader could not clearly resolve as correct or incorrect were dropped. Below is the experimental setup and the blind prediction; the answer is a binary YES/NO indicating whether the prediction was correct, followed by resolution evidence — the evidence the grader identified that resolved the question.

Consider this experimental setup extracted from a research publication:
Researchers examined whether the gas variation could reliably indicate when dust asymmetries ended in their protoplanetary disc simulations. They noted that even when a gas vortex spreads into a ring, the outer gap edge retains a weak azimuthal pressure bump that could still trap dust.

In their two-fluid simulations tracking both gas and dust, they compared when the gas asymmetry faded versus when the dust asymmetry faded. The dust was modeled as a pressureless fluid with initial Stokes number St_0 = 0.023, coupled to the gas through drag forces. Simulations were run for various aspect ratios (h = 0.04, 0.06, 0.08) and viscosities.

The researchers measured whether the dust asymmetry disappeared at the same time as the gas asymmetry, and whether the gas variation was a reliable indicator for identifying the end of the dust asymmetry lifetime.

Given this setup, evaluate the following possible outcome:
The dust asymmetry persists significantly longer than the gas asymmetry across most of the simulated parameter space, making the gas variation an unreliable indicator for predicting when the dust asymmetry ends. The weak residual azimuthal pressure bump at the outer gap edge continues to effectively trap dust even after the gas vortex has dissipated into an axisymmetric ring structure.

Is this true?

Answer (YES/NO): YES